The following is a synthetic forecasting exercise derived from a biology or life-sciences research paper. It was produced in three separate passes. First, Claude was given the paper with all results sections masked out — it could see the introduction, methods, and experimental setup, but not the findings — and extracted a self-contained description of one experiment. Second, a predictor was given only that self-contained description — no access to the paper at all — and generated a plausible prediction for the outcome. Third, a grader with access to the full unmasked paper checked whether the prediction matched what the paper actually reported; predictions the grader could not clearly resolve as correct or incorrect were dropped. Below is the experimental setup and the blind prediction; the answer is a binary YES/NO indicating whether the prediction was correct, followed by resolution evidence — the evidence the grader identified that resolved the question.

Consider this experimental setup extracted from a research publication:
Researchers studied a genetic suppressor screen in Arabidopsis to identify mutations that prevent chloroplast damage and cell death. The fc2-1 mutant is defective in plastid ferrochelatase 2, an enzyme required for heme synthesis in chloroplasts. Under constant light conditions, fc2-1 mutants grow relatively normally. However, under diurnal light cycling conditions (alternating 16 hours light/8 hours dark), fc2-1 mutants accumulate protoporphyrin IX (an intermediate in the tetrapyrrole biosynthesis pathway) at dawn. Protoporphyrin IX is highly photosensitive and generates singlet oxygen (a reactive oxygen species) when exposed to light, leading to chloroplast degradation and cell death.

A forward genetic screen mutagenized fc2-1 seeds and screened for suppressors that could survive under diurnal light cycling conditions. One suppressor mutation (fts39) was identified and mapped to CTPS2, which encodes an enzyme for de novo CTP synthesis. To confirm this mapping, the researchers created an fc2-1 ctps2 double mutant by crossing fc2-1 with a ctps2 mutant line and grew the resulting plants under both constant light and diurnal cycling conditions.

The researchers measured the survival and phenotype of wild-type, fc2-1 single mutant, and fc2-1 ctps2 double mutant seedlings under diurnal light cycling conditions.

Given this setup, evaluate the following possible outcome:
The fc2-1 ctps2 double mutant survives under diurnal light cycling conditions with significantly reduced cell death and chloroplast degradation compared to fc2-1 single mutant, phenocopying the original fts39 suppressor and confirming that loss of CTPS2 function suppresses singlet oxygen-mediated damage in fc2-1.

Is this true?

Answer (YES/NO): YES